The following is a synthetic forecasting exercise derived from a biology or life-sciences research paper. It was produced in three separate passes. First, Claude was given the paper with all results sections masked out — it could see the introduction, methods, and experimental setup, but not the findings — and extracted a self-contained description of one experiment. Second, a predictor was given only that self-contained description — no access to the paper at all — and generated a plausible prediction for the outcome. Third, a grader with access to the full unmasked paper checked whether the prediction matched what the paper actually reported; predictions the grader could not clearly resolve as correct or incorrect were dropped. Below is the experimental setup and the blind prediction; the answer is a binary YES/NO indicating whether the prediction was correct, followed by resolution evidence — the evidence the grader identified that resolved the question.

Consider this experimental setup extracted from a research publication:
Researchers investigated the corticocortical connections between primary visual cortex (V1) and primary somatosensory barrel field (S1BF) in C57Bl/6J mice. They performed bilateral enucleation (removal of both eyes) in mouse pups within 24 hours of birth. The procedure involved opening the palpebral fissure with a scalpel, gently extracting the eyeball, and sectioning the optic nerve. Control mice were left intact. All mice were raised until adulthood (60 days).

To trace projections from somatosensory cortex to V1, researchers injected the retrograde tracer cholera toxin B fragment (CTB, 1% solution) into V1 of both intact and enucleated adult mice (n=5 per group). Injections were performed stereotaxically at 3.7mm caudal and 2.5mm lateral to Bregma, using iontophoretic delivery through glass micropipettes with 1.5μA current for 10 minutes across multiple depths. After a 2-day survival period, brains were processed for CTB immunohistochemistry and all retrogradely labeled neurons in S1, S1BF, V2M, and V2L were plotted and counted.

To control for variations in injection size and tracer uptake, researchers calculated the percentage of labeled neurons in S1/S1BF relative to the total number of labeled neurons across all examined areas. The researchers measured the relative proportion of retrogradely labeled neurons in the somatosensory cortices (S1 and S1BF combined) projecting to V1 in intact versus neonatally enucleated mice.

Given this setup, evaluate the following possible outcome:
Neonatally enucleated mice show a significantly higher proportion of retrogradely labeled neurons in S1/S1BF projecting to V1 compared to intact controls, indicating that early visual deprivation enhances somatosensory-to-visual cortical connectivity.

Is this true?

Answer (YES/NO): NO